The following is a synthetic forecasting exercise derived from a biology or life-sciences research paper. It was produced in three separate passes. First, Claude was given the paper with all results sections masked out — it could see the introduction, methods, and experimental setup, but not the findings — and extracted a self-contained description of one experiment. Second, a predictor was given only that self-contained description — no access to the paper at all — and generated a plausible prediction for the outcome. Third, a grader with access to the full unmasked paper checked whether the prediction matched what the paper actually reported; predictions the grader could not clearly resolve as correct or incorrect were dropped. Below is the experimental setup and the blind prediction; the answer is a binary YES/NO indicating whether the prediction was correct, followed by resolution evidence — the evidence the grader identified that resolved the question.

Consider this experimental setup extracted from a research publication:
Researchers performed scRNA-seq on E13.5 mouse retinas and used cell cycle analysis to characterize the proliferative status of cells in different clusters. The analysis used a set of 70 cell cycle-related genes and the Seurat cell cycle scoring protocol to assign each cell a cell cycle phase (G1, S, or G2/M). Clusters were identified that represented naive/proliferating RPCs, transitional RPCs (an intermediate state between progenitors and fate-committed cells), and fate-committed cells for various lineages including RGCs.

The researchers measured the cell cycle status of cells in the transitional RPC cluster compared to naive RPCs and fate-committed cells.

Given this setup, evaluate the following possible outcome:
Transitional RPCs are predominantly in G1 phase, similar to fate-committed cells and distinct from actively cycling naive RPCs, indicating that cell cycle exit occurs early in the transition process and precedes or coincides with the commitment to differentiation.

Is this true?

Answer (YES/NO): NO